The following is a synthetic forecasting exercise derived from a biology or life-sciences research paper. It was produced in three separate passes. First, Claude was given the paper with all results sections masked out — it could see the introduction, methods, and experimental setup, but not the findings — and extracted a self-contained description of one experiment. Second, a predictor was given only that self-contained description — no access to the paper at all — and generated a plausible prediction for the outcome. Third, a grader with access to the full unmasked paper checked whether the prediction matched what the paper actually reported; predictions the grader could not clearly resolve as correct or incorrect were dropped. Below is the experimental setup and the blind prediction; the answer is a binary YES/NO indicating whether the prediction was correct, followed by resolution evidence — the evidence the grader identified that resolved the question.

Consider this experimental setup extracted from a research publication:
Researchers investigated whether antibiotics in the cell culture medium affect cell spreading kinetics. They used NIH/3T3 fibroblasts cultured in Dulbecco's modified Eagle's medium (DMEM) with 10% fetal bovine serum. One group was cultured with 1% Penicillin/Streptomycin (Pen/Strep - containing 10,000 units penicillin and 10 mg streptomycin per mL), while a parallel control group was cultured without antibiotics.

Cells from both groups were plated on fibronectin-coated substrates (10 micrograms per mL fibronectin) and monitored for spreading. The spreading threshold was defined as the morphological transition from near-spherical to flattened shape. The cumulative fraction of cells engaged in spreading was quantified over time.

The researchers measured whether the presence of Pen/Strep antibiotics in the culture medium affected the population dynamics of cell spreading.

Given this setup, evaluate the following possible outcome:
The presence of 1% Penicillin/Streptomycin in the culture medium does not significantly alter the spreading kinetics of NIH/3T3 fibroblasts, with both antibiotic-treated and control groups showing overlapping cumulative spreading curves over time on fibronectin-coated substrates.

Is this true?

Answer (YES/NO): YES